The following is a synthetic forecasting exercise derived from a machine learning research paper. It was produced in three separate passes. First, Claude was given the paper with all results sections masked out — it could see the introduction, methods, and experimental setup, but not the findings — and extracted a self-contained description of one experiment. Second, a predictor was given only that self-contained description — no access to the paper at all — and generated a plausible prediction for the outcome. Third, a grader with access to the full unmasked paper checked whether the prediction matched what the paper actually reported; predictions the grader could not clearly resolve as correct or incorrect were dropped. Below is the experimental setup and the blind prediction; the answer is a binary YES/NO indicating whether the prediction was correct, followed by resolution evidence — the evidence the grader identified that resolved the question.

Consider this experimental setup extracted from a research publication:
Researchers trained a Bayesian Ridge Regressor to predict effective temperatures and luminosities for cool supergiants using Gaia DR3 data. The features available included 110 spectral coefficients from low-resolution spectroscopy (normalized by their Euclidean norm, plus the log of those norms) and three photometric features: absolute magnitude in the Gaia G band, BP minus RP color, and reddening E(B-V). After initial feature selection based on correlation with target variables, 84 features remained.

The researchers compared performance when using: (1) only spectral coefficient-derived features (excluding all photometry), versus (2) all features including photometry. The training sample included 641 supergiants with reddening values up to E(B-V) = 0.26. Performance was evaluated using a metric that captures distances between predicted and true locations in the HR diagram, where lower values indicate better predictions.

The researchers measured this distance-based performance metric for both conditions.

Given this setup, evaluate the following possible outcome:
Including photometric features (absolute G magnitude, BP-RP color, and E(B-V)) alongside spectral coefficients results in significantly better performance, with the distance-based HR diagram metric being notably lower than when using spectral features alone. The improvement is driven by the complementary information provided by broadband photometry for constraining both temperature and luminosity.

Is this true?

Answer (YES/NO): NO